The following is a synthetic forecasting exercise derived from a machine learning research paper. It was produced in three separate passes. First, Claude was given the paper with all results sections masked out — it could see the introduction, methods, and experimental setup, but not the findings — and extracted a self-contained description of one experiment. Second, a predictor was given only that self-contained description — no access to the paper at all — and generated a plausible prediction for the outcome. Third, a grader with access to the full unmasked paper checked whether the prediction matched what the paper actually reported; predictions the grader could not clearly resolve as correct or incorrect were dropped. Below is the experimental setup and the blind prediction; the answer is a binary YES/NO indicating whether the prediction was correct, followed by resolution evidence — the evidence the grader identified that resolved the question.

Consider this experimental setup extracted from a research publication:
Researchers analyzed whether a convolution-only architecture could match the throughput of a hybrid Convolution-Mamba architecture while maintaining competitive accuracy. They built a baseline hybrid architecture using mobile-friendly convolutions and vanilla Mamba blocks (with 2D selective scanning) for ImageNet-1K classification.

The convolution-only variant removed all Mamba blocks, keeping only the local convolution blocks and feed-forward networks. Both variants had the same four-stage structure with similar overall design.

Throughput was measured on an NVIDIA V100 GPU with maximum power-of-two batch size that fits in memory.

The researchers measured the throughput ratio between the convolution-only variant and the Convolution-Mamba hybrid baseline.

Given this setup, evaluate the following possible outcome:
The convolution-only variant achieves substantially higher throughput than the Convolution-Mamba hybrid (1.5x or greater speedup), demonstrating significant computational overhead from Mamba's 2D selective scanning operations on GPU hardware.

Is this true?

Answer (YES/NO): YES